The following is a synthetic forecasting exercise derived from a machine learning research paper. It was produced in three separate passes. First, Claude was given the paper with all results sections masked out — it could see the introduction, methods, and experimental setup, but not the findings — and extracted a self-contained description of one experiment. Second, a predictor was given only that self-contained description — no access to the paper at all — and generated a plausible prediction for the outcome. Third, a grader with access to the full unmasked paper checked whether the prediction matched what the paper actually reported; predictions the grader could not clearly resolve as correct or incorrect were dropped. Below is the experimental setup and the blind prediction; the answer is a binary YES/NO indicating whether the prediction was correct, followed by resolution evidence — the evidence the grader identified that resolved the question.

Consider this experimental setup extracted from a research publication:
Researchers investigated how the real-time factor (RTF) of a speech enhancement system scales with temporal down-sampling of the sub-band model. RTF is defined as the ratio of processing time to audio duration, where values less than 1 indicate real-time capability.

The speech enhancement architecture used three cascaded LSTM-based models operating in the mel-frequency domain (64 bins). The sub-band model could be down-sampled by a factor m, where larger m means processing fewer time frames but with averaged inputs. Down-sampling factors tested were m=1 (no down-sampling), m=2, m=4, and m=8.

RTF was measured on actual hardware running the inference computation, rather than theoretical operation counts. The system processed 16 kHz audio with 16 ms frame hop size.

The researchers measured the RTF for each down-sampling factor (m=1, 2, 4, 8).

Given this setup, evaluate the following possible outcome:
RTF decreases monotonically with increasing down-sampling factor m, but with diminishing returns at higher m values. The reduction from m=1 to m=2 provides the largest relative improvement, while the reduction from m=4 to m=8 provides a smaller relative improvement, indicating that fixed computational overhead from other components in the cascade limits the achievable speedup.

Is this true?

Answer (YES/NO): YES